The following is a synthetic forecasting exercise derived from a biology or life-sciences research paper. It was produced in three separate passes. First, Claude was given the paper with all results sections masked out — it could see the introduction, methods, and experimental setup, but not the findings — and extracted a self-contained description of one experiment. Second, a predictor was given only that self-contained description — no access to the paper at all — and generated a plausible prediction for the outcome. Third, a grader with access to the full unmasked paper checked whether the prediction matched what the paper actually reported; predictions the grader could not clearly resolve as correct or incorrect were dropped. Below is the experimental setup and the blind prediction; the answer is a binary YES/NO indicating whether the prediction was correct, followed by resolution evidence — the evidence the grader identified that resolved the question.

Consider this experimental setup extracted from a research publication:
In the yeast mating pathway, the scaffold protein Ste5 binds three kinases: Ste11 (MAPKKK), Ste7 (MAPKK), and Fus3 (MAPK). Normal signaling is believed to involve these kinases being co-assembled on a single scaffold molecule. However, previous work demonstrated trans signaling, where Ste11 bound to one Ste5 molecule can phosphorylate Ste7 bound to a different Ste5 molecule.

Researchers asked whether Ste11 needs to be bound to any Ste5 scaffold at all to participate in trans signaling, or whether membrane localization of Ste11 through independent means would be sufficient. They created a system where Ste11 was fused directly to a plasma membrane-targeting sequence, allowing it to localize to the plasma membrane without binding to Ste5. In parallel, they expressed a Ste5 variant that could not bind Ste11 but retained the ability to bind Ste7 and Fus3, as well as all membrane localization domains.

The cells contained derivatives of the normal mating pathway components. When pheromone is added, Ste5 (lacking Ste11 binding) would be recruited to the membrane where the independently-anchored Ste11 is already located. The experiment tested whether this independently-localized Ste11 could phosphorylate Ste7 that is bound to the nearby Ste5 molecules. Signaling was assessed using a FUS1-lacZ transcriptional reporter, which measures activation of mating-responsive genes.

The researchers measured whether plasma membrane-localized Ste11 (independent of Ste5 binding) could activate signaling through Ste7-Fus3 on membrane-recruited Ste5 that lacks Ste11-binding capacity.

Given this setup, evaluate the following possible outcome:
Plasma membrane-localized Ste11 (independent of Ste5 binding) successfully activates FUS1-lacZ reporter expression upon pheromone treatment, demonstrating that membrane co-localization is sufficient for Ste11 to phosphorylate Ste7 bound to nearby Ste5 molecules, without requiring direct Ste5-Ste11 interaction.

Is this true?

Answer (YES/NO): YES